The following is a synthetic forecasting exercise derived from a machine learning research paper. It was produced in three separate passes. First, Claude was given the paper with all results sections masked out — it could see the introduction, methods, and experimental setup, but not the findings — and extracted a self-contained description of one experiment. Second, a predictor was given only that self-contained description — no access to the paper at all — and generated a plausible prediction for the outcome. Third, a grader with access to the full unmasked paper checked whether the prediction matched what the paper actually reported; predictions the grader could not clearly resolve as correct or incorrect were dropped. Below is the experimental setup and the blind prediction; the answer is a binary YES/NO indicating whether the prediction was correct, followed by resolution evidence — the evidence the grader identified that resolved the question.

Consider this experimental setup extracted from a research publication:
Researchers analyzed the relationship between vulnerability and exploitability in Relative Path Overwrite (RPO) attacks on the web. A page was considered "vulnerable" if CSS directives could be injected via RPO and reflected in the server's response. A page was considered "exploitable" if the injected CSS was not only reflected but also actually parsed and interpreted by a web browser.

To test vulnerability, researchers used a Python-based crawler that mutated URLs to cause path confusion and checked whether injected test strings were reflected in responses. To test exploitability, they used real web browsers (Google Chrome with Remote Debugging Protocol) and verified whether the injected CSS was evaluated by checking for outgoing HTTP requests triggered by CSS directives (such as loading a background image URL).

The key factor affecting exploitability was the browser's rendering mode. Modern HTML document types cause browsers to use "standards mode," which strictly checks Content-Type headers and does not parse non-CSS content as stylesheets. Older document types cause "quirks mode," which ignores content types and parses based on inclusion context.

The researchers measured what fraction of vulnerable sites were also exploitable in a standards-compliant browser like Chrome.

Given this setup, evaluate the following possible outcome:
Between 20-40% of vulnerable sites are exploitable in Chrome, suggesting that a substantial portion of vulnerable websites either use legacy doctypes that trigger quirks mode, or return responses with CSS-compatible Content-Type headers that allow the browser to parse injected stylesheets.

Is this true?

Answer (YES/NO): NO